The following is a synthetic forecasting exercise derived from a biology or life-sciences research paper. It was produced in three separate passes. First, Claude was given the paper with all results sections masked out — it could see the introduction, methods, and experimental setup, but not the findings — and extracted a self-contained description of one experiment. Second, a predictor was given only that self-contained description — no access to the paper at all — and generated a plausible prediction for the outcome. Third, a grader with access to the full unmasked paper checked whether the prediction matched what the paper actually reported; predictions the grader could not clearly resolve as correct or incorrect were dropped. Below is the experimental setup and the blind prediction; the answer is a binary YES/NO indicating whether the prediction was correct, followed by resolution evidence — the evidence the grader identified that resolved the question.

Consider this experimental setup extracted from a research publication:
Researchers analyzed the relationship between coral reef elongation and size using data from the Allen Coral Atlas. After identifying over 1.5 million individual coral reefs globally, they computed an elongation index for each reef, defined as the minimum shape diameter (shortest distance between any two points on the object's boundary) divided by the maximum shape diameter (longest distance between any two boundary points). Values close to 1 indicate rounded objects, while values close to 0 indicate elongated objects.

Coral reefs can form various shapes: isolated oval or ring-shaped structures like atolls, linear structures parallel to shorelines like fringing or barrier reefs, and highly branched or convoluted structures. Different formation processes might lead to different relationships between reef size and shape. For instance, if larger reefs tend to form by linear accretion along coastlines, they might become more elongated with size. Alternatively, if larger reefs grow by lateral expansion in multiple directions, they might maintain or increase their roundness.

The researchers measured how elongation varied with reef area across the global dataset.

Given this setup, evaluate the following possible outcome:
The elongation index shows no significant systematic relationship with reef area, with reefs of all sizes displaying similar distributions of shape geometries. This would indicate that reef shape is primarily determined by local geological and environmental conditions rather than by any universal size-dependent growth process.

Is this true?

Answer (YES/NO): NO